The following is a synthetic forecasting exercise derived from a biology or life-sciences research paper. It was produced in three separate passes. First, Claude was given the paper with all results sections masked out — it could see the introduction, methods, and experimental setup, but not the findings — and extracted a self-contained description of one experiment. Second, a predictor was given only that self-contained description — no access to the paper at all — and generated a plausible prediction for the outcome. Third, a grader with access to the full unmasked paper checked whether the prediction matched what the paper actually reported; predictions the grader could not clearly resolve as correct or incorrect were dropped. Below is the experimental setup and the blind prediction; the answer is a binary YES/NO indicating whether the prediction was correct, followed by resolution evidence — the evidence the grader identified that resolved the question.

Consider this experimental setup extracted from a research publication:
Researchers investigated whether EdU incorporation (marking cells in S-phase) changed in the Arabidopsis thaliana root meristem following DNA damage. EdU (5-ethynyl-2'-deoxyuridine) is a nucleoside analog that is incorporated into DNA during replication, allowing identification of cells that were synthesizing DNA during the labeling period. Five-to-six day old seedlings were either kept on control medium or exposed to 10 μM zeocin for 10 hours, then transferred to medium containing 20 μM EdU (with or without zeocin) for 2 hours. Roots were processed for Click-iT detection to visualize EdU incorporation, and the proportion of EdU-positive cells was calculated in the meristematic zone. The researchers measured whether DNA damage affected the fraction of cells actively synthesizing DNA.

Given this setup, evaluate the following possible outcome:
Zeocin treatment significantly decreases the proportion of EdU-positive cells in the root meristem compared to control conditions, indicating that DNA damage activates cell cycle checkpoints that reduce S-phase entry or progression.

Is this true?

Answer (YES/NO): YES